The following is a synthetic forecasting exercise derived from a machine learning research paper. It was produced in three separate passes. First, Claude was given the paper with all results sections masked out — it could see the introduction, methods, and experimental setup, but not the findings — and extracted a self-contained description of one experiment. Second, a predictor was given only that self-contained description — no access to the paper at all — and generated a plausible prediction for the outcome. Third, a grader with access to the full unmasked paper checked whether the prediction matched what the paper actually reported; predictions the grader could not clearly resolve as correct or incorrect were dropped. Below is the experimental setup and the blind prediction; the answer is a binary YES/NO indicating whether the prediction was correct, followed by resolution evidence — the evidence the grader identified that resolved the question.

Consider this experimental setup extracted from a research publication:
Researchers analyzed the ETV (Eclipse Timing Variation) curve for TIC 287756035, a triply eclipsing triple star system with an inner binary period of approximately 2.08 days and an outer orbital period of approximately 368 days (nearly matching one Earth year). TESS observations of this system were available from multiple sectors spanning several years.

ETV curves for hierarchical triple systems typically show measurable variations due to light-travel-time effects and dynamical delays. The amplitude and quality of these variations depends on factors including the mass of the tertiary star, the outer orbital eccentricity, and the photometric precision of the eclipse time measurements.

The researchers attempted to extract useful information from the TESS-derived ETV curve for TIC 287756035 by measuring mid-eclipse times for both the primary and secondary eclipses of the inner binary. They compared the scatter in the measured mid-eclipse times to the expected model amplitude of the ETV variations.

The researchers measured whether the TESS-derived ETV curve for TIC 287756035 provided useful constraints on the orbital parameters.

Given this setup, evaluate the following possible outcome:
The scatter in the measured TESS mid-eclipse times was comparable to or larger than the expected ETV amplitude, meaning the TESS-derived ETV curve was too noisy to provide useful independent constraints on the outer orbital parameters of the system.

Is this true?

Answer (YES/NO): YES